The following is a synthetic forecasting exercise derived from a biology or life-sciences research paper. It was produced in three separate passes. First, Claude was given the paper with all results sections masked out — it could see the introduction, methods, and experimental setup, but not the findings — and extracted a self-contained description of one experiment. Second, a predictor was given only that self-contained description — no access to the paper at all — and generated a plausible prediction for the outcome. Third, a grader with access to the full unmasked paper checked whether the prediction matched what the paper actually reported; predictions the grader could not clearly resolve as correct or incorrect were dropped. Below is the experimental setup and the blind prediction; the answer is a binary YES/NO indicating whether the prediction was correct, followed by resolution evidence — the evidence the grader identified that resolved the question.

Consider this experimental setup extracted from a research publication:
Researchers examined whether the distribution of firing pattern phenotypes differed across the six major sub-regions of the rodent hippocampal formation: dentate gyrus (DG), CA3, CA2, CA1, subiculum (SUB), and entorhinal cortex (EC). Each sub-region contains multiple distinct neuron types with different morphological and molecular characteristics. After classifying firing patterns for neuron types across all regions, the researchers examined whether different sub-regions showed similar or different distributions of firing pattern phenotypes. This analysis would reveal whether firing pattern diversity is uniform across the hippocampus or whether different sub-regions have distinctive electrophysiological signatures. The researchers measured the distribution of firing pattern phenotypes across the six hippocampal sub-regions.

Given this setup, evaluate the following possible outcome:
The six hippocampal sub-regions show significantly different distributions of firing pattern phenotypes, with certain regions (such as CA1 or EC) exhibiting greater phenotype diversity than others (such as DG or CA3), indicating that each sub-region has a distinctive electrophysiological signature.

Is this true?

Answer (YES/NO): NO